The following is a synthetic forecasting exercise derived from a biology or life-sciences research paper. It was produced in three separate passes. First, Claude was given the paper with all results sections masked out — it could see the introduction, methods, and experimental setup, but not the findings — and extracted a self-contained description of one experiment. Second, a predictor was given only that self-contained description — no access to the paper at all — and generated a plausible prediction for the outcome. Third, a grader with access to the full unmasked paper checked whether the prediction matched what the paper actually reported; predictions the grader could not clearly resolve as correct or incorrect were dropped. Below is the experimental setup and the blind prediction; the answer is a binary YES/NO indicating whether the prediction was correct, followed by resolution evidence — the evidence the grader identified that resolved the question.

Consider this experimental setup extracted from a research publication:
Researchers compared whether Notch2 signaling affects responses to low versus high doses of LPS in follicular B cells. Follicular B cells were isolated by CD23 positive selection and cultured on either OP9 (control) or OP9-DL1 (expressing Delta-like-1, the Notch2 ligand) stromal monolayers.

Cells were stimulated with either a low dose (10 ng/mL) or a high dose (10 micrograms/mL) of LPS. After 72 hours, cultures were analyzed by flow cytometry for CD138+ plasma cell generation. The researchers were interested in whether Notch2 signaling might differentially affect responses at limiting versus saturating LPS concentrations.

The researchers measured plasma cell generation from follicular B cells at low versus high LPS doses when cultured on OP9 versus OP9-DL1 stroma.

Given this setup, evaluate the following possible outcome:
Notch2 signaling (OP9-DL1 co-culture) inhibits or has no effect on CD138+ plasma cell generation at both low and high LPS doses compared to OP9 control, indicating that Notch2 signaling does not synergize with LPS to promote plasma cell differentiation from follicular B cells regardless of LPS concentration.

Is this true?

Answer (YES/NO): NO